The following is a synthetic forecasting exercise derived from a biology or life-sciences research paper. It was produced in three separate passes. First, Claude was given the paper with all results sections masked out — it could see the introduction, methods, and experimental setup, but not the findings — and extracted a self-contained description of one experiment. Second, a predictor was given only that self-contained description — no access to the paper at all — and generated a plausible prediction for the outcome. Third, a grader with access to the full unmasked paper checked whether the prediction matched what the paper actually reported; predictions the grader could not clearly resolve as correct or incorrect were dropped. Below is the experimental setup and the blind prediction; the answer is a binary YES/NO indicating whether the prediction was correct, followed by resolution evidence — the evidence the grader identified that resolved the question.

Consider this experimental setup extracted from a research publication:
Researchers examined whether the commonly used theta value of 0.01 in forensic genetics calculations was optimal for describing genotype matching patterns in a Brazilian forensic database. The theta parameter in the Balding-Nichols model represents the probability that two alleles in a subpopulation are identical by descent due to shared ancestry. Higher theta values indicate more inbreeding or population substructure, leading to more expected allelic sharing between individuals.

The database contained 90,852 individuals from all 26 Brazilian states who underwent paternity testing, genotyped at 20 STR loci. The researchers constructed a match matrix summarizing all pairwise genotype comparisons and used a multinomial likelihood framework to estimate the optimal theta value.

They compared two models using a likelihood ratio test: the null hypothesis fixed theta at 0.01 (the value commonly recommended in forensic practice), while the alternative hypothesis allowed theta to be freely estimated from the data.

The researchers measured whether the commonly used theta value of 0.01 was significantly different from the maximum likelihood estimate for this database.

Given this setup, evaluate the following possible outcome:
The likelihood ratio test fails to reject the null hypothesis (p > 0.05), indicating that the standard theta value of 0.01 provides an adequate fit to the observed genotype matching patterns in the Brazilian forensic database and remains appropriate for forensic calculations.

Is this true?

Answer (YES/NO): NO